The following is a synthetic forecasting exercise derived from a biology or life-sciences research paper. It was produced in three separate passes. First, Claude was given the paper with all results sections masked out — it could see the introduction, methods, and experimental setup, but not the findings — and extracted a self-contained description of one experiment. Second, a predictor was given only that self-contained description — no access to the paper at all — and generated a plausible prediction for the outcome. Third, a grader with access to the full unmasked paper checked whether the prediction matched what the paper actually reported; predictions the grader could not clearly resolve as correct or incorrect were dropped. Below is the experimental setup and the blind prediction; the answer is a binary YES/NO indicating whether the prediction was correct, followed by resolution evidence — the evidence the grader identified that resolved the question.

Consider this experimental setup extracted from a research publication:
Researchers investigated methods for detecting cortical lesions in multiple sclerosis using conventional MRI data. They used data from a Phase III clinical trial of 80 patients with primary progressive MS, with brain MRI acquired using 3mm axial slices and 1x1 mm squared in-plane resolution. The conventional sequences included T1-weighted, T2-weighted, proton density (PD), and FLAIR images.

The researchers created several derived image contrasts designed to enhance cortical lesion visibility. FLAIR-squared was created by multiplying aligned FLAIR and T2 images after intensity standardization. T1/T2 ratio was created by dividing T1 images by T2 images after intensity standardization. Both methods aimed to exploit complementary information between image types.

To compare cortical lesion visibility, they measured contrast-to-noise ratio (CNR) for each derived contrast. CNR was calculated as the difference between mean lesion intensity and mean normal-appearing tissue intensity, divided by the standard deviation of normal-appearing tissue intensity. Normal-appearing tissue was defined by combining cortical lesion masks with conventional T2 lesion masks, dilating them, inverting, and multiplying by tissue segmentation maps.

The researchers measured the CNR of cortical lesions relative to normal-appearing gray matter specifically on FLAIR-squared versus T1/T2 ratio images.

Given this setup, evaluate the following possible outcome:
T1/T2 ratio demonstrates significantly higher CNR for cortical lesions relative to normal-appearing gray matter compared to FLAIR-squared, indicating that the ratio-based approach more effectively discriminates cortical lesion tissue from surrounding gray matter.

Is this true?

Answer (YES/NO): NO